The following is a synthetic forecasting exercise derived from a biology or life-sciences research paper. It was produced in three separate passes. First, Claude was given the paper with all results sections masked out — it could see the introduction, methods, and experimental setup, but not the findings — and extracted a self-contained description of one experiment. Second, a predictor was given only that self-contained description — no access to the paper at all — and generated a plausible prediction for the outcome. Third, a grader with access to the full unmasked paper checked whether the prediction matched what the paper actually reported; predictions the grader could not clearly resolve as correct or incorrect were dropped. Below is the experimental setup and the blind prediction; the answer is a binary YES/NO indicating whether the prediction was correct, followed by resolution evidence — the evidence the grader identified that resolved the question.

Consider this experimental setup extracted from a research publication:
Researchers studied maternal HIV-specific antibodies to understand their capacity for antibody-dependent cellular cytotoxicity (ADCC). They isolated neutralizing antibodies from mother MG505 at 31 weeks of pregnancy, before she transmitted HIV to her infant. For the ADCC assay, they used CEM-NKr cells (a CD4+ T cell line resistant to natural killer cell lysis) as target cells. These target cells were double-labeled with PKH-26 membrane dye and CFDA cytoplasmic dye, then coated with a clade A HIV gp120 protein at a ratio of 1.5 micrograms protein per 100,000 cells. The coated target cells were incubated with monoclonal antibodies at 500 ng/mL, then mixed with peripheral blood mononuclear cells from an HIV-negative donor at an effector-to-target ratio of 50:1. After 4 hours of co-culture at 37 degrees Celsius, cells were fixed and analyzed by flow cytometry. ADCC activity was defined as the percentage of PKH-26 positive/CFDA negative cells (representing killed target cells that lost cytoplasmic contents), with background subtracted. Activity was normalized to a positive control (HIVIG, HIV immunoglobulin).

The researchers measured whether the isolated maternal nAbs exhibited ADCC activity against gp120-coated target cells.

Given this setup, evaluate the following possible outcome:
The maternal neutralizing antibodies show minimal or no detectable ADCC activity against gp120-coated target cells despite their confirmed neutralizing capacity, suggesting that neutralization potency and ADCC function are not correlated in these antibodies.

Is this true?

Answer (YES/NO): NO